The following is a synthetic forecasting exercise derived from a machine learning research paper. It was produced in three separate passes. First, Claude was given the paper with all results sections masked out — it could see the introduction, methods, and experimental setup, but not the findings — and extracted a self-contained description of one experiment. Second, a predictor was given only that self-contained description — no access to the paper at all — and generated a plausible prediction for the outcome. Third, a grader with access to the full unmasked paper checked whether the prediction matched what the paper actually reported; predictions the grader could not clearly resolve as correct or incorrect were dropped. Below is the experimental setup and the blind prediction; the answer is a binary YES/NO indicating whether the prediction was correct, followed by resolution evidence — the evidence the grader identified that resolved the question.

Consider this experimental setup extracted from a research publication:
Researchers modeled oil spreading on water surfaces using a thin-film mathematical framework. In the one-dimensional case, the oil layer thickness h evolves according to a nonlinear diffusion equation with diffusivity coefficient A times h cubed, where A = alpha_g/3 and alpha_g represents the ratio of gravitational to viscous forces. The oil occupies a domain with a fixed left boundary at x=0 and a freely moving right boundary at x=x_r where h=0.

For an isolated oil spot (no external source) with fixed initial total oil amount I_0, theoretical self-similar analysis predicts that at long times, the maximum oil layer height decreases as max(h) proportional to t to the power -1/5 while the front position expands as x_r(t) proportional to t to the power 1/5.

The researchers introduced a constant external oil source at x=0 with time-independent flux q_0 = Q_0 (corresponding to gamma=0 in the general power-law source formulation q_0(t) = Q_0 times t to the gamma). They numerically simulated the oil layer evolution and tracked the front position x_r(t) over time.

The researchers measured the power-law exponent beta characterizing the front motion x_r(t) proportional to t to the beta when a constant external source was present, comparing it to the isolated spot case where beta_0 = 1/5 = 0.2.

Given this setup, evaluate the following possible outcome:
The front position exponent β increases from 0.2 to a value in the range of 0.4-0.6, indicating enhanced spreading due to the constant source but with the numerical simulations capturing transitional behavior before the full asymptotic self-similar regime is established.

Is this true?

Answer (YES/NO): NO